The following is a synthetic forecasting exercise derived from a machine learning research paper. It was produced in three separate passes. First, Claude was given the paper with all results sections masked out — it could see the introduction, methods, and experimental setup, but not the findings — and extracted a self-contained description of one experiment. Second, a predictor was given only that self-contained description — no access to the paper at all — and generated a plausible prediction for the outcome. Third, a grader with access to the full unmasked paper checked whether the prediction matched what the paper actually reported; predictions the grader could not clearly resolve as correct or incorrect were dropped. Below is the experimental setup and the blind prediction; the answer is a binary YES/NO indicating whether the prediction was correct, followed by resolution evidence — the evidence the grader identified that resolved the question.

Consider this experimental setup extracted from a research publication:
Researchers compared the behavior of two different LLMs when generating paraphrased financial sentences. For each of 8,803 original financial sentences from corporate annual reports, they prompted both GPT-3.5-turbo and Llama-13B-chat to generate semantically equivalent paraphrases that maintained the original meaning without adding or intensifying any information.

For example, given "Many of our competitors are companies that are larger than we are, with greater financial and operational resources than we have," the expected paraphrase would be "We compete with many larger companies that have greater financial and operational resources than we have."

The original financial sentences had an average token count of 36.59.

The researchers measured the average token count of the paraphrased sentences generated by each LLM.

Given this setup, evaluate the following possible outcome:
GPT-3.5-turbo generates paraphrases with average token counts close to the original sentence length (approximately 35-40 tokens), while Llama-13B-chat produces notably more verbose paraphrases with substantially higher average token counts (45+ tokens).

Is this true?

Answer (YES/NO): NO